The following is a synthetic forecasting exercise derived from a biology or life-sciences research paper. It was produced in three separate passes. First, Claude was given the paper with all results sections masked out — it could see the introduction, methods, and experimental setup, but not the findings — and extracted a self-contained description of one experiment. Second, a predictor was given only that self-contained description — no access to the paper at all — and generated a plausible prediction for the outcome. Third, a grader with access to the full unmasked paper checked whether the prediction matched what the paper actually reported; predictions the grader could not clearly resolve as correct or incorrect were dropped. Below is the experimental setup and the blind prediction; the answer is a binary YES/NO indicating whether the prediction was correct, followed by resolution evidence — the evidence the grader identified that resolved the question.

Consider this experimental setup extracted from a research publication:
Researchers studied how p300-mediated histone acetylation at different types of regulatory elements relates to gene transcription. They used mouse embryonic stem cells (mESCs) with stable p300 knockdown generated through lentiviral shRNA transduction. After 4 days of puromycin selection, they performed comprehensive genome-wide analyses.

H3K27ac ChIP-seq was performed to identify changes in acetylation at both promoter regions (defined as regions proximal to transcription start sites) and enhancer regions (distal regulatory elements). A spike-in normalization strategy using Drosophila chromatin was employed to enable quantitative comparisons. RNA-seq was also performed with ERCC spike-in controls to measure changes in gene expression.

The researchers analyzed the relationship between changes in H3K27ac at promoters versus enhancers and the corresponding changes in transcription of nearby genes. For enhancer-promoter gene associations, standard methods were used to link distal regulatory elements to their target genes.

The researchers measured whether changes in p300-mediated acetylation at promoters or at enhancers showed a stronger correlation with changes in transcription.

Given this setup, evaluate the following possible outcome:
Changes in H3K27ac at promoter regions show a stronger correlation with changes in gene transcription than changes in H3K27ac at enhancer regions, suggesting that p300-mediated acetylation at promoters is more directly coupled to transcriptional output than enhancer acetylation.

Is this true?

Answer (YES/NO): YES